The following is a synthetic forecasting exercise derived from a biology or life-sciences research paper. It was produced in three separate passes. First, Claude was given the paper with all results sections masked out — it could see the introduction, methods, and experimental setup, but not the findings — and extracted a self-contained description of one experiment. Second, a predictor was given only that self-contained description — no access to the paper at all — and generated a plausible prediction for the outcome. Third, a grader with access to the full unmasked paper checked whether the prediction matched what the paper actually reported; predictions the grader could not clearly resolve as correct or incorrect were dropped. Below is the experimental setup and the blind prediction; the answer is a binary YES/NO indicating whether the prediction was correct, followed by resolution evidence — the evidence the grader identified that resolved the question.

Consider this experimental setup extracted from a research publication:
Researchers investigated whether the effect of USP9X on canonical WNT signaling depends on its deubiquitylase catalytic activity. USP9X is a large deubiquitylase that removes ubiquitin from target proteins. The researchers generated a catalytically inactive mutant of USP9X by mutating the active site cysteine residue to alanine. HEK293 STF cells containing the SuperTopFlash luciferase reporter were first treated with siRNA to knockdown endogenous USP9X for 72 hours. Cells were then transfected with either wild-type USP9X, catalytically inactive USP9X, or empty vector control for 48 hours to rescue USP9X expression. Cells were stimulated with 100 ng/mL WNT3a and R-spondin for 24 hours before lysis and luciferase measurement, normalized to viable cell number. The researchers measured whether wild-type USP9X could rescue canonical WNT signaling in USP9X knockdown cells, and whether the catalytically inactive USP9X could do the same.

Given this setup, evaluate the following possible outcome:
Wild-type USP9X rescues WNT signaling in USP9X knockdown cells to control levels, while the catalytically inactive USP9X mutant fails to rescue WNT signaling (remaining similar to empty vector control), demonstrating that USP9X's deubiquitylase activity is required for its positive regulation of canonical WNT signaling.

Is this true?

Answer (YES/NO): YES